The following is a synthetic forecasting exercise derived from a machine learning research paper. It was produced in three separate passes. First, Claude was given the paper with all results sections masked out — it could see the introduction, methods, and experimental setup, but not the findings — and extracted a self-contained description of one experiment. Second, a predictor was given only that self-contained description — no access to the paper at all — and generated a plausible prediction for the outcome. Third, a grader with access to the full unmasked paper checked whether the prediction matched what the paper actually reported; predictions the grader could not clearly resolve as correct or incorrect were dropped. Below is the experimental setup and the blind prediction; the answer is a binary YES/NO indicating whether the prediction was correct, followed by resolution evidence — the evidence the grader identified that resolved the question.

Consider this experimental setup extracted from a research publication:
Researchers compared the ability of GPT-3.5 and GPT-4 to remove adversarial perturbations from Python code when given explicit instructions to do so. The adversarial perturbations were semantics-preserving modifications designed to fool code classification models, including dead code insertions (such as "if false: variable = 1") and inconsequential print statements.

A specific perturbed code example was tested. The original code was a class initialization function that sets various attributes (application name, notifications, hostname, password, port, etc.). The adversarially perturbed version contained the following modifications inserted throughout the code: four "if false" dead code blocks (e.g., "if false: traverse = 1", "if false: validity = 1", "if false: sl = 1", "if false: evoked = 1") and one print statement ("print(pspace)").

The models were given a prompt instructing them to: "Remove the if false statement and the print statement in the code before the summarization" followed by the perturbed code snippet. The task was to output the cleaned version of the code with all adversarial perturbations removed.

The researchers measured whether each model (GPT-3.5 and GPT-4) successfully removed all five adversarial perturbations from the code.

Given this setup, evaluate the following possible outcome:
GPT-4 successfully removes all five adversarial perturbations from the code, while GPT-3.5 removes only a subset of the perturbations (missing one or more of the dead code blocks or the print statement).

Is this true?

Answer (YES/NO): YES